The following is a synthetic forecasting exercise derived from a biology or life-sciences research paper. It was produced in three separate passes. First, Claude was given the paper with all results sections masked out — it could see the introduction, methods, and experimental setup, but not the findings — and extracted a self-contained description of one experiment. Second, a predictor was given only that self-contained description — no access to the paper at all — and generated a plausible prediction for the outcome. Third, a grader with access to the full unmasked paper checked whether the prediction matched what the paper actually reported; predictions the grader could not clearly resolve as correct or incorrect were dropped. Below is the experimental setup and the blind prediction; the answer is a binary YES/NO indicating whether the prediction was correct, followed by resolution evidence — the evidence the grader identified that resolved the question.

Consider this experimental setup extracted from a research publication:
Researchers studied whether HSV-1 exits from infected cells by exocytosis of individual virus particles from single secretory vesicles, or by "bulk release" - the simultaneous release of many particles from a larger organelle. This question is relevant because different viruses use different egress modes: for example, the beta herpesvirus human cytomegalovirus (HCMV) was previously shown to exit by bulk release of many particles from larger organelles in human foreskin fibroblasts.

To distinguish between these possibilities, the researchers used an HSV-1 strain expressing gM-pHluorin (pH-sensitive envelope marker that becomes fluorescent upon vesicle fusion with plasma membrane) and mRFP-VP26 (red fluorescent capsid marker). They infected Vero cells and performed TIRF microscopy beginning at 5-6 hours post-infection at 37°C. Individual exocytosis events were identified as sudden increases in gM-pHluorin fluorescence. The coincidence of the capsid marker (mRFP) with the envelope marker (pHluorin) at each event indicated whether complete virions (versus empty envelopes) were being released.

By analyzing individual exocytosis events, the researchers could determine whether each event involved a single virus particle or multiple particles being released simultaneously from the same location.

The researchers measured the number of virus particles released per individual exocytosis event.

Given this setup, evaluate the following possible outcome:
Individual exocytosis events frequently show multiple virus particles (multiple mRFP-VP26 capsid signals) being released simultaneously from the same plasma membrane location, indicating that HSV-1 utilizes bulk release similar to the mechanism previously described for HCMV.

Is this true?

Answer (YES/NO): NO